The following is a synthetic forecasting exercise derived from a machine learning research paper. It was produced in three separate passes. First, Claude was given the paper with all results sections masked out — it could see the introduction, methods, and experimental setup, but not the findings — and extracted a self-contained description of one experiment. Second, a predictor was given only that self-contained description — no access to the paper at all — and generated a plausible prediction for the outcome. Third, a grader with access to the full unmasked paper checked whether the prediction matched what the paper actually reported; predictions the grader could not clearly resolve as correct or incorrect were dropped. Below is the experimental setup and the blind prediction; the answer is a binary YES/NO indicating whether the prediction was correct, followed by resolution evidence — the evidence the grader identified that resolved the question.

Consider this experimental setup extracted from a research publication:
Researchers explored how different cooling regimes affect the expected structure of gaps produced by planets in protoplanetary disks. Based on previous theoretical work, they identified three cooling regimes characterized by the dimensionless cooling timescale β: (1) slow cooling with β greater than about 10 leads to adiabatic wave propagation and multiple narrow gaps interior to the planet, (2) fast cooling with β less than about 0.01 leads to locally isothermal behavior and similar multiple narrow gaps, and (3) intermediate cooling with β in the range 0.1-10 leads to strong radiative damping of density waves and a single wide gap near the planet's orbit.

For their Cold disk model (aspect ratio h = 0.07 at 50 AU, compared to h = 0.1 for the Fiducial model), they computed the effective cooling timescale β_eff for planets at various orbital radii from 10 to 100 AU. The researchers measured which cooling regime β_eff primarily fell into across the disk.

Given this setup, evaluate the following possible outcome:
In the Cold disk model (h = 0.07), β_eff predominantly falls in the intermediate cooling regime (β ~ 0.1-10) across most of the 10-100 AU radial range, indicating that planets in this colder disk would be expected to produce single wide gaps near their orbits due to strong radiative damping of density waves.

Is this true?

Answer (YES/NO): YES